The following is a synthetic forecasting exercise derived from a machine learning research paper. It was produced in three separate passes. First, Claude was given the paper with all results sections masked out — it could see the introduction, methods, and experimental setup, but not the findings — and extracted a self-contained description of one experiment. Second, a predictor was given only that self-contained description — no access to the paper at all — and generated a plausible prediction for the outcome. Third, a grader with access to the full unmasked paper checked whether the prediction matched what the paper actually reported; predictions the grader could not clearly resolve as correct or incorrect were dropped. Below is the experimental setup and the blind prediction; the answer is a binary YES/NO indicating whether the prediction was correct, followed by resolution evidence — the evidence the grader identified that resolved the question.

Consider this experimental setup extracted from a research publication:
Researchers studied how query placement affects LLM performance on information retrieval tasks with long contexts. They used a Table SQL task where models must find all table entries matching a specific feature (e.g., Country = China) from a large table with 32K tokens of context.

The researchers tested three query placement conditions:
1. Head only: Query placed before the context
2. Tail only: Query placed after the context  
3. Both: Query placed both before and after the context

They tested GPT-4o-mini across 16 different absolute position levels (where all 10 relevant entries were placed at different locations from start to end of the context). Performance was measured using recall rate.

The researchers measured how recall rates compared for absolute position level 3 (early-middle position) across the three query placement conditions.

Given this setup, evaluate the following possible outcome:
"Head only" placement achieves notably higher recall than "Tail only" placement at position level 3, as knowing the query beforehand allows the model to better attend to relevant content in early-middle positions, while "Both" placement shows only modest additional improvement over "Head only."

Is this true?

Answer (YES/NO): NO